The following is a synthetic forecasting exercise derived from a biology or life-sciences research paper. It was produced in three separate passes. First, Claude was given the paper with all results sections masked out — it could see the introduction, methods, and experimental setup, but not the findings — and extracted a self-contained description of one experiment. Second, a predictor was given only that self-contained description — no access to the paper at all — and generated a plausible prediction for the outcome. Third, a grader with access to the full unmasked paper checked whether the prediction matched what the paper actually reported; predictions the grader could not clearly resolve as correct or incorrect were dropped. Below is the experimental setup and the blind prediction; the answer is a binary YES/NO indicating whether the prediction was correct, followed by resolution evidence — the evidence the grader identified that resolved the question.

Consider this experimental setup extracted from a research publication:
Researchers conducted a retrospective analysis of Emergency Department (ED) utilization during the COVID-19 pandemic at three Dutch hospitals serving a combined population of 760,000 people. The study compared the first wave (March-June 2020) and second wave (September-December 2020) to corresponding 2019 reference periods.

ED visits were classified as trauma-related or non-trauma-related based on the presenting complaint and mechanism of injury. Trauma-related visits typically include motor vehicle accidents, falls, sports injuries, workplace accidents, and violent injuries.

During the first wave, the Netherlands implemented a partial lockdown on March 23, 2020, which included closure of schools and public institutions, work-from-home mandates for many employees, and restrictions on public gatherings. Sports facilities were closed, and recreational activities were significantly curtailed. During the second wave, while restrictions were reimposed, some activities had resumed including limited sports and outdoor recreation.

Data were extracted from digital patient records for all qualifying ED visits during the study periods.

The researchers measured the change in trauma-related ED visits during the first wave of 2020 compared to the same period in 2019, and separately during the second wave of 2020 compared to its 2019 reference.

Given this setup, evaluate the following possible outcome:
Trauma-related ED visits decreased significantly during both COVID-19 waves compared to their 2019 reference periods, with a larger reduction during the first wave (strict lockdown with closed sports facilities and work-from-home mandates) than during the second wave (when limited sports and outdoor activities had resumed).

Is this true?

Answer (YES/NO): YES